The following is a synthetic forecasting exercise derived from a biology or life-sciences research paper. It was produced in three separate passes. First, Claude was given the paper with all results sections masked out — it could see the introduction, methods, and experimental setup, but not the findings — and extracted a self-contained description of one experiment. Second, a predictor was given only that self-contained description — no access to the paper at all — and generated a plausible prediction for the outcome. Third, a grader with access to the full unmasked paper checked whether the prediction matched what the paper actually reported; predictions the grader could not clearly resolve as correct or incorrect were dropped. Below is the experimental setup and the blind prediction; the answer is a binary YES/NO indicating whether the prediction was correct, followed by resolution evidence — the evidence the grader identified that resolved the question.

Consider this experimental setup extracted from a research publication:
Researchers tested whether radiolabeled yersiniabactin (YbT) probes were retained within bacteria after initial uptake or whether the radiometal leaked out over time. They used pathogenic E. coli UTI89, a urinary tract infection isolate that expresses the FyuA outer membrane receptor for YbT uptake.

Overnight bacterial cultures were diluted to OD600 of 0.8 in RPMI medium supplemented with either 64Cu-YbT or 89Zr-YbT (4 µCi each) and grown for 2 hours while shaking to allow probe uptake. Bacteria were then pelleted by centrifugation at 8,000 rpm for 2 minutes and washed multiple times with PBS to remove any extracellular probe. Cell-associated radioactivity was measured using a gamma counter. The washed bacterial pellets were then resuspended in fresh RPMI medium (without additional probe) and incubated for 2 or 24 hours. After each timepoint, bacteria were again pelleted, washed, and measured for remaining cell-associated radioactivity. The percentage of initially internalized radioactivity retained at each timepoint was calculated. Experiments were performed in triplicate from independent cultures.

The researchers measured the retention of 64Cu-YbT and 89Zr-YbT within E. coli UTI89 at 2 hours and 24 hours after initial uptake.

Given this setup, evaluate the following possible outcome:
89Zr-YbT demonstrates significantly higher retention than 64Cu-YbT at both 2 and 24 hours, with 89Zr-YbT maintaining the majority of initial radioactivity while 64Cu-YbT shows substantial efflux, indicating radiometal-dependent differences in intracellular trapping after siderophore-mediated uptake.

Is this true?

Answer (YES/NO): NO